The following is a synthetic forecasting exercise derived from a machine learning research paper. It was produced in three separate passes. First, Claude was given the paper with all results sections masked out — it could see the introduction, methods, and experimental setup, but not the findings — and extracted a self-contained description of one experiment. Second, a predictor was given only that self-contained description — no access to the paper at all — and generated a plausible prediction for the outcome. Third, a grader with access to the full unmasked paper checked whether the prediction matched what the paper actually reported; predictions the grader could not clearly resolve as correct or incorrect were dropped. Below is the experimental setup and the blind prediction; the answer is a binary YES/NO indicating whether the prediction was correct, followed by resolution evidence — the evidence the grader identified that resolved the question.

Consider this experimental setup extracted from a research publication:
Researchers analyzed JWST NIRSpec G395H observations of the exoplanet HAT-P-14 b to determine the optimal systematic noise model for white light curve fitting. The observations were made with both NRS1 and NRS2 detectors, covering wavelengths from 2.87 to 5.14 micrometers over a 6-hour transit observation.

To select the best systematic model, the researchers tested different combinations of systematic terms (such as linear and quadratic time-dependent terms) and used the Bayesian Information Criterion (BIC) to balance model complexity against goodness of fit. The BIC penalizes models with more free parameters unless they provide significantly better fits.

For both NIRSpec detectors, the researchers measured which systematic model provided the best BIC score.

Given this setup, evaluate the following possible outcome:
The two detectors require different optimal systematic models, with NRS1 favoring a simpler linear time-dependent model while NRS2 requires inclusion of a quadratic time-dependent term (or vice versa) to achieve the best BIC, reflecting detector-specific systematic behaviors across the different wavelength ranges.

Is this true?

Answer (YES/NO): NO